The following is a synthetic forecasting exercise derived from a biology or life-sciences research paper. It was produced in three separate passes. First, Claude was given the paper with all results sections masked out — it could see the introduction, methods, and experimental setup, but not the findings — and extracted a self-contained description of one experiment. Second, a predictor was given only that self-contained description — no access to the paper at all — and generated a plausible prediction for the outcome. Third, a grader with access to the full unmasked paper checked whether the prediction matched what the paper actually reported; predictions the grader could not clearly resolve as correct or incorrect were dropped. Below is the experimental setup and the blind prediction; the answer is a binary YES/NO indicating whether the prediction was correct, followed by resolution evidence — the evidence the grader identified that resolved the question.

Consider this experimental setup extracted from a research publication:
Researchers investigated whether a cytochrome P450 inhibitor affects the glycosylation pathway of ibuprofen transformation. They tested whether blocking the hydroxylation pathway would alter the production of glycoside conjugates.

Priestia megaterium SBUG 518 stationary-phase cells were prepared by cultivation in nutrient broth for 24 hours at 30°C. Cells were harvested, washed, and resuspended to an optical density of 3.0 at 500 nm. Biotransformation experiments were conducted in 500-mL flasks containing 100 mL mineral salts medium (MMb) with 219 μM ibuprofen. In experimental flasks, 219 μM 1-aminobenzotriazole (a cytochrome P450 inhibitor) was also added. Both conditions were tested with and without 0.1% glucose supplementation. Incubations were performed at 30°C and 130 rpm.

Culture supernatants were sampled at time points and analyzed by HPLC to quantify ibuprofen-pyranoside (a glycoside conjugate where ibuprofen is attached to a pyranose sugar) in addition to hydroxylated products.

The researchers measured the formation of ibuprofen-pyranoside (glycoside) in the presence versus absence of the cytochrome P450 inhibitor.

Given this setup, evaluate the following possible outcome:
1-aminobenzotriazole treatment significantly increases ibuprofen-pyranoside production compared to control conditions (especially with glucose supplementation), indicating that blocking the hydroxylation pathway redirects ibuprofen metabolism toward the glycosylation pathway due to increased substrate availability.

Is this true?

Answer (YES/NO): NO